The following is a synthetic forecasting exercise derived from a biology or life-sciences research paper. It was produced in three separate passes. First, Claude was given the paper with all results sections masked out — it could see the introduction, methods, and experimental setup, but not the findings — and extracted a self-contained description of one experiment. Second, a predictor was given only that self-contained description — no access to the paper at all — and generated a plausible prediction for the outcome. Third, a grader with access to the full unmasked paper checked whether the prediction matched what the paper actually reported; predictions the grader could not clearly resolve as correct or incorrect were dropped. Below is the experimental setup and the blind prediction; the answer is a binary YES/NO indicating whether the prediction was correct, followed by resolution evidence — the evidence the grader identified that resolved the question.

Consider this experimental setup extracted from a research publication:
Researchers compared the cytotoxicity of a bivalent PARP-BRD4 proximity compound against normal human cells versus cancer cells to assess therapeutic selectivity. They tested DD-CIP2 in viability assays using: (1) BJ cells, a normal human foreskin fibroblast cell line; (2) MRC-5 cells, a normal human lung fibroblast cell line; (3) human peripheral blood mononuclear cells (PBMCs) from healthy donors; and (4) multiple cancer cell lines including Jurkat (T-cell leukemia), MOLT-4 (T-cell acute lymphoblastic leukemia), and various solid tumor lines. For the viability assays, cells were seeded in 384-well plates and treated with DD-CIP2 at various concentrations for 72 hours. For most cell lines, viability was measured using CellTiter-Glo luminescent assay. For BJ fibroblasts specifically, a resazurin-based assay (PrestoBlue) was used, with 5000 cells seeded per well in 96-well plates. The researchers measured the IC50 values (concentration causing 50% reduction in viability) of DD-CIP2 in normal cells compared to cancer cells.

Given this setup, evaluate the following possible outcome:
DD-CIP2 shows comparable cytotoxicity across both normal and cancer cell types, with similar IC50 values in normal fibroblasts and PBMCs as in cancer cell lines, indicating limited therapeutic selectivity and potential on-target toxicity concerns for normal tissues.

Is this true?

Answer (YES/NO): NO